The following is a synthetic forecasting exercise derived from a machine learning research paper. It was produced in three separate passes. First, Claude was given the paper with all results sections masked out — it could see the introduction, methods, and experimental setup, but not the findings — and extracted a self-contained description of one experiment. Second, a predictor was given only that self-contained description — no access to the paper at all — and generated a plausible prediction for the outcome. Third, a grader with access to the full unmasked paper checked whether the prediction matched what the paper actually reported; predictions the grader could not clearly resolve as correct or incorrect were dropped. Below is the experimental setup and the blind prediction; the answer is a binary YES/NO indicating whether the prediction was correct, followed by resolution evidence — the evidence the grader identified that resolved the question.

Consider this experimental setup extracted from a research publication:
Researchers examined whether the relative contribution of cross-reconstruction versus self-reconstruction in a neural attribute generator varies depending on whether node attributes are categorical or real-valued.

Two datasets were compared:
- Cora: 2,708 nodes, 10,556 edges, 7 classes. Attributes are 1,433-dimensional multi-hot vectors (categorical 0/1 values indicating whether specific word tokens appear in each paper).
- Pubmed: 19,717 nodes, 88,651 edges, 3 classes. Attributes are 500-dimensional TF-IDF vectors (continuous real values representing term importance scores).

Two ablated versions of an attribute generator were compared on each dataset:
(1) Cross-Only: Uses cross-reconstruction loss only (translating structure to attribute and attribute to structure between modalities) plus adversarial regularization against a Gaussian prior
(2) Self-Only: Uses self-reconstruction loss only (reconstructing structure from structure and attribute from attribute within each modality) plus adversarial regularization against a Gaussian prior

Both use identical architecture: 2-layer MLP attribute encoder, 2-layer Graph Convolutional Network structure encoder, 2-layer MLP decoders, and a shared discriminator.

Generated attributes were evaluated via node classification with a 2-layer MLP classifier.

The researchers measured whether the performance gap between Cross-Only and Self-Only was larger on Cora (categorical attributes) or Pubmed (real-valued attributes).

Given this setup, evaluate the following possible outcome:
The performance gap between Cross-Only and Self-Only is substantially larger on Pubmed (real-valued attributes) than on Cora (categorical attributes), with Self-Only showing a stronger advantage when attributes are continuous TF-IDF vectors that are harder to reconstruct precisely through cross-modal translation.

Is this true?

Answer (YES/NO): NO